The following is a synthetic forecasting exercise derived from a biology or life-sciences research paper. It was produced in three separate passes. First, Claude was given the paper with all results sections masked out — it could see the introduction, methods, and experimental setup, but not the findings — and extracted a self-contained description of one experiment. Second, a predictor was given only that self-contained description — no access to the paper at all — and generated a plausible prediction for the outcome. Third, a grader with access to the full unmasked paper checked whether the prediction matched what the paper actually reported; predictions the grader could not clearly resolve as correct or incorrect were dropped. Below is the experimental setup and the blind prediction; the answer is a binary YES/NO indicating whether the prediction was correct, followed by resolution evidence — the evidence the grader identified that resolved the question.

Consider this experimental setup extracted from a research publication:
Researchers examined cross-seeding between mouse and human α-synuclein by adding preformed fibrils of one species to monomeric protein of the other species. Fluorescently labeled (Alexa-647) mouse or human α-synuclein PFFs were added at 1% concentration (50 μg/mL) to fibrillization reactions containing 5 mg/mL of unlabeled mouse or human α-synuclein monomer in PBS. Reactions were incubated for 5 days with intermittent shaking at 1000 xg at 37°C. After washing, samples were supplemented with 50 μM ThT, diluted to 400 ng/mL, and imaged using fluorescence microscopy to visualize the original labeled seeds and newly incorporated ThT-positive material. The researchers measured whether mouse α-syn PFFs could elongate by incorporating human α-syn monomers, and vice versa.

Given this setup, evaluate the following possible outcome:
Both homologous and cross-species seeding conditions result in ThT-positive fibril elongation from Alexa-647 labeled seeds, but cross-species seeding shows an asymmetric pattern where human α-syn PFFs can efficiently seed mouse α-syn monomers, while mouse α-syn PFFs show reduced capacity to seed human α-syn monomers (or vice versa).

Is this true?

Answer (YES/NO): YES